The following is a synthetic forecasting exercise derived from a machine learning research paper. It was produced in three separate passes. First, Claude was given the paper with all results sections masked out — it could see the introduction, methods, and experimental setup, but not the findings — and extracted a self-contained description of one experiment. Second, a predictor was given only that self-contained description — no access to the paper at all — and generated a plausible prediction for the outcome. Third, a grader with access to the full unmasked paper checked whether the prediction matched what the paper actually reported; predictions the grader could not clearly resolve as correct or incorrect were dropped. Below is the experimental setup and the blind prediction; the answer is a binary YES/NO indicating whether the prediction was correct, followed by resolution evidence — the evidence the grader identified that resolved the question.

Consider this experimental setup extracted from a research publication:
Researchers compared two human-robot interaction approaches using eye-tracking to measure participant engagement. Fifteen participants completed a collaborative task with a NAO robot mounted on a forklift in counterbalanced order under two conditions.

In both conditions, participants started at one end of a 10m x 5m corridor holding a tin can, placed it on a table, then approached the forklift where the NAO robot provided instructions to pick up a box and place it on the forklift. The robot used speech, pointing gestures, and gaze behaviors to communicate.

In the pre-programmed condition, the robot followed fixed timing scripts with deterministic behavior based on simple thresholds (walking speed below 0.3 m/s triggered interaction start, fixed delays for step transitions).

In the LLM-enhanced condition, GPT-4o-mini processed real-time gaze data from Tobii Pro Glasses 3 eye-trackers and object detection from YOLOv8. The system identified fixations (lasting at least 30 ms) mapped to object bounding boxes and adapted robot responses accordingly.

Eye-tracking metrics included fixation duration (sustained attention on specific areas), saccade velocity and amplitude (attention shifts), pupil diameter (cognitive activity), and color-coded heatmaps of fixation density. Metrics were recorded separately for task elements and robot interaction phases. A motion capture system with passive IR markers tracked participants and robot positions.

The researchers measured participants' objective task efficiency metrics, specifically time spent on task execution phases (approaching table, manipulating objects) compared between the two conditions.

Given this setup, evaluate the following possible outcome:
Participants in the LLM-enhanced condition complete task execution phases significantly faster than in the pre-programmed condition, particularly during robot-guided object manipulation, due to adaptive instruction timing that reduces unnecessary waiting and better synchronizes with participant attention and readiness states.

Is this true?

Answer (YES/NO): NO